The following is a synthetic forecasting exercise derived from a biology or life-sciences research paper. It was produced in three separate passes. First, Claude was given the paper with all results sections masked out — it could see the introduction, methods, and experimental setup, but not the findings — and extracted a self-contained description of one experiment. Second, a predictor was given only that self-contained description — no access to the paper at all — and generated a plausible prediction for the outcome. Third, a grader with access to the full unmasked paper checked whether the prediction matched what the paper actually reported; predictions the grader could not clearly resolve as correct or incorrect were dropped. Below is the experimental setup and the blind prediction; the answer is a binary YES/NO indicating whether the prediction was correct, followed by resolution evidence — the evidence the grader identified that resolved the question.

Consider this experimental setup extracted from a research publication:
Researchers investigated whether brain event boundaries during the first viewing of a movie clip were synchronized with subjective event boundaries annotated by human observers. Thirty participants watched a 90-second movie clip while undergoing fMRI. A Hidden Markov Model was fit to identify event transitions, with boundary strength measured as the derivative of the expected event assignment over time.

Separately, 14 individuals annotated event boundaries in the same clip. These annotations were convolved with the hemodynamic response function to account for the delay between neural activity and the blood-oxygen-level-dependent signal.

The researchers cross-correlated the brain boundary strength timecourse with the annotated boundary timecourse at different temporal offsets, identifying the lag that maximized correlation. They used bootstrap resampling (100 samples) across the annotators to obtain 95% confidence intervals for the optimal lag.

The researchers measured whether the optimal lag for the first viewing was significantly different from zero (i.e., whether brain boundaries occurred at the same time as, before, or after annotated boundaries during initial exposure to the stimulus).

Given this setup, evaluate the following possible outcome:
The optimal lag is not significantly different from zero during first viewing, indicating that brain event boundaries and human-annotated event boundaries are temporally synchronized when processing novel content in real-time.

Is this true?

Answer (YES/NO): NO